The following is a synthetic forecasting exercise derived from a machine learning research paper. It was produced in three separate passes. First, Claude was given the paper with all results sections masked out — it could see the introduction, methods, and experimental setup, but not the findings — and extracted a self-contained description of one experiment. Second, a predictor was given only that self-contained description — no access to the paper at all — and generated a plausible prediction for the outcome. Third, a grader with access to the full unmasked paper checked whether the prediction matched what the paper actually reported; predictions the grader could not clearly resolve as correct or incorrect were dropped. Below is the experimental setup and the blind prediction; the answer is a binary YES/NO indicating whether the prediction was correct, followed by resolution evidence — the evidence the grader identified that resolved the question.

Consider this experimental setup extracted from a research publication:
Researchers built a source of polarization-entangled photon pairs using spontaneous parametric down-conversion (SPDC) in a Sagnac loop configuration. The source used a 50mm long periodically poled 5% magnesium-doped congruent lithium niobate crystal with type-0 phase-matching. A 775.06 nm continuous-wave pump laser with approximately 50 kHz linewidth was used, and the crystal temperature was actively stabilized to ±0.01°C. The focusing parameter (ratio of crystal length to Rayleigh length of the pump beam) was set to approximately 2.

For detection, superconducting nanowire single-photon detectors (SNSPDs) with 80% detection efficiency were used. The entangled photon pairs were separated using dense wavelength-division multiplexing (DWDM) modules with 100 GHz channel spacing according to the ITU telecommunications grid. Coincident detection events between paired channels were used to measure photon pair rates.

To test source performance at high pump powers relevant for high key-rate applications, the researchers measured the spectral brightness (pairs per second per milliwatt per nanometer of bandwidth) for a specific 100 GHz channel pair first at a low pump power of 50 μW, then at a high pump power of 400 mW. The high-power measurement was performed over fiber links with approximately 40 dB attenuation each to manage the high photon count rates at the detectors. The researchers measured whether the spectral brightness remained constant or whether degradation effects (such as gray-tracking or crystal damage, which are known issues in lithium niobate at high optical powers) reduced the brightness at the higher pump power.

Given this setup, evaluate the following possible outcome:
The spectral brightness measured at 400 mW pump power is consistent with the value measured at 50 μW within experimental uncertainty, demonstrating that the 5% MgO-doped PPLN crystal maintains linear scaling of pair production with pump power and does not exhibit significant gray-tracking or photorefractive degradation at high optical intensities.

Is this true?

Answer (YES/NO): YES